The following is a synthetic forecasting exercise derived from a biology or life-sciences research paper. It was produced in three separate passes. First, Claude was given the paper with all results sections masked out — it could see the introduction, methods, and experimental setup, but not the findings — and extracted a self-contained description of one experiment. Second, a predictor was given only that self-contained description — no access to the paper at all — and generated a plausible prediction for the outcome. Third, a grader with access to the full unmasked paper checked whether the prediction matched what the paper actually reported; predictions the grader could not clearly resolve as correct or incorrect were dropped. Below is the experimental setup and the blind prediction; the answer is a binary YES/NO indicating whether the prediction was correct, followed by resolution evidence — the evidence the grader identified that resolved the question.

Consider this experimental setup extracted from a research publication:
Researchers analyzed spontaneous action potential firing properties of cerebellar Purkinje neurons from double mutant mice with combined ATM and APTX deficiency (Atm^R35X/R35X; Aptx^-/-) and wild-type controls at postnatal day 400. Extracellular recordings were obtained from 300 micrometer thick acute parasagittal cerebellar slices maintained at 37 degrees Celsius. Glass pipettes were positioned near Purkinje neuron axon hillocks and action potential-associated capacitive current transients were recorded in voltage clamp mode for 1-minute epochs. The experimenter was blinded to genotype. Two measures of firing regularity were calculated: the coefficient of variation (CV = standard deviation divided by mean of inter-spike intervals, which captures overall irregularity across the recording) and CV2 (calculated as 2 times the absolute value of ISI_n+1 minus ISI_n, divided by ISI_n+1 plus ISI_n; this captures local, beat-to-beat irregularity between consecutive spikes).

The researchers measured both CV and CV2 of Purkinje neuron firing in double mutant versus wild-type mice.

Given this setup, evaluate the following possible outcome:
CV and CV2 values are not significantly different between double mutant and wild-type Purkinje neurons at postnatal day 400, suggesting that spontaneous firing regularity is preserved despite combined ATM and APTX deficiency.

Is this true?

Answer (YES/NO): YES